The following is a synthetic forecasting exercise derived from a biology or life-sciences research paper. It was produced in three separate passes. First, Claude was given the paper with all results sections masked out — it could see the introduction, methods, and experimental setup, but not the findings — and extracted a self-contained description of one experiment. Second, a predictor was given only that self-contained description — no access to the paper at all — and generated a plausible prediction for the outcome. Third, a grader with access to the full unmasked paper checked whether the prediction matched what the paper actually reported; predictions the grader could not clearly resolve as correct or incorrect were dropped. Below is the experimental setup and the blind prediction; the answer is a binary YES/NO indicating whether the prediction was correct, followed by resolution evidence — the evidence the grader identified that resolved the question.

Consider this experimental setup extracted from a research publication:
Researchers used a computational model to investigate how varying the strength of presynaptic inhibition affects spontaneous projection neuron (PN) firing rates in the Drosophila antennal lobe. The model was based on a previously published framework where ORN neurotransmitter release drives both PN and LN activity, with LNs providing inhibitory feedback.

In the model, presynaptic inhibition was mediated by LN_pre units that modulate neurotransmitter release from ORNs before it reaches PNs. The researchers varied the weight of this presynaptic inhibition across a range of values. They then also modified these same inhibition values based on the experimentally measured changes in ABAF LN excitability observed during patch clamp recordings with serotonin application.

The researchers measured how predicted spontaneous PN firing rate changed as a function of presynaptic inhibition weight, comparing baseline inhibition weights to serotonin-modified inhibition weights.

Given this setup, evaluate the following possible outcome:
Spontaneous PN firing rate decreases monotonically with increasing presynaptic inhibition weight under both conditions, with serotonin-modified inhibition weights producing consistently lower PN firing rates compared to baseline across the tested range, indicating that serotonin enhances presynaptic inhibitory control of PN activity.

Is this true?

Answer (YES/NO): YES